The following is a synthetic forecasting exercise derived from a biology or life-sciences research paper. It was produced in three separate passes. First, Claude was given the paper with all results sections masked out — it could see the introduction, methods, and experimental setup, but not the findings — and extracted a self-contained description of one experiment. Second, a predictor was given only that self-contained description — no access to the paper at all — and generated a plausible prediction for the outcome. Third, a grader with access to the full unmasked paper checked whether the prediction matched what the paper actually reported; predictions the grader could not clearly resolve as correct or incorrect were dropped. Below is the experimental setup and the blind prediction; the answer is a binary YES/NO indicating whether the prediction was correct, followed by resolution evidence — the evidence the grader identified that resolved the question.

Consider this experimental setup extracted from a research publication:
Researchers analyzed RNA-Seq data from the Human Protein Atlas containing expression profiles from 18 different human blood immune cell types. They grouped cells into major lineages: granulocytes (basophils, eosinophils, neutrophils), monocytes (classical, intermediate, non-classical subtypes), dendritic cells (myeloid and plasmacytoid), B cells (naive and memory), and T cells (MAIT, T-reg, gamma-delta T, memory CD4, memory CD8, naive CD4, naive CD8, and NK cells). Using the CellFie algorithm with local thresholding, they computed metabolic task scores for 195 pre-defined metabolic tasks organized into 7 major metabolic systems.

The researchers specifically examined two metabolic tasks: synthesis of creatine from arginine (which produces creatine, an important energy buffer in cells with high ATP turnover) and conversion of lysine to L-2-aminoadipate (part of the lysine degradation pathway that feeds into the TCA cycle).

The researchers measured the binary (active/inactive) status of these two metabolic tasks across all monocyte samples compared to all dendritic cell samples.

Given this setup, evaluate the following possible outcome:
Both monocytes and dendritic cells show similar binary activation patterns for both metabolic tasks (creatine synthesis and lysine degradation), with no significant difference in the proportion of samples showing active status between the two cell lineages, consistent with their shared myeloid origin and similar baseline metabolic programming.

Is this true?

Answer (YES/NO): NO